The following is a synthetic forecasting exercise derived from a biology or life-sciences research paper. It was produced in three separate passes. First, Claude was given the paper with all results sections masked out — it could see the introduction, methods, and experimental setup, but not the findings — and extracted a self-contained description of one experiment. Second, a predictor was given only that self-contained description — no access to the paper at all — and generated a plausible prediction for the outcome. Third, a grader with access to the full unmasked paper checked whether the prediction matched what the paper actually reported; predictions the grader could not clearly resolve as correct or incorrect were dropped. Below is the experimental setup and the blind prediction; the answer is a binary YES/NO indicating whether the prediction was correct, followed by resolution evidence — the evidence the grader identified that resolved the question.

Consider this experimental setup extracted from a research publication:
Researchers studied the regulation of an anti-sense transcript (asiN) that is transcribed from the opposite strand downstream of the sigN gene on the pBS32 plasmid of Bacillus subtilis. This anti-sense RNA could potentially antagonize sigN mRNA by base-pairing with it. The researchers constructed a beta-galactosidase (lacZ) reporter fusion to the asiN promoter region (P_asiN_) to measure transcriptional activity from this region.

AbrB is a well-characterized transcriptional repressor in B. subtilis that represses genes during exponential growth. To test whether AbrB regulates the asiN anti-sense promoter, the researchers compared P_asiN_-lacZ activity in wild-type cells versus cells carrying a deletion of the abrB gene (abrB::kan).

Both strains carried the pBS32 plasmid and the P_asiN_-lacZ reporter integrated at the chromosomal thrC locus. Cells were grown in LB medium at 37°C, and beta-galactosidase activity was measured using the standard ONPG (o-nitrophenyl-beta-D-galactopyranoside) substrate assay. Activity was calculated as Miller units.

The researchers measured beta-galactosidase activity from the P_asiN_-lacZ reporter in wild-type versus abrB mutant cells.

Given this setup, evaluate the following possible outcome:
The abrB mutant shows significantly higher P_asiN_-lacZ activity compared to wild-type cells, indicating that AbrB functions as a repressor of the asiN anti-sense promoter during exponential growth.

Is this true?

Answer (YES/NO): YES